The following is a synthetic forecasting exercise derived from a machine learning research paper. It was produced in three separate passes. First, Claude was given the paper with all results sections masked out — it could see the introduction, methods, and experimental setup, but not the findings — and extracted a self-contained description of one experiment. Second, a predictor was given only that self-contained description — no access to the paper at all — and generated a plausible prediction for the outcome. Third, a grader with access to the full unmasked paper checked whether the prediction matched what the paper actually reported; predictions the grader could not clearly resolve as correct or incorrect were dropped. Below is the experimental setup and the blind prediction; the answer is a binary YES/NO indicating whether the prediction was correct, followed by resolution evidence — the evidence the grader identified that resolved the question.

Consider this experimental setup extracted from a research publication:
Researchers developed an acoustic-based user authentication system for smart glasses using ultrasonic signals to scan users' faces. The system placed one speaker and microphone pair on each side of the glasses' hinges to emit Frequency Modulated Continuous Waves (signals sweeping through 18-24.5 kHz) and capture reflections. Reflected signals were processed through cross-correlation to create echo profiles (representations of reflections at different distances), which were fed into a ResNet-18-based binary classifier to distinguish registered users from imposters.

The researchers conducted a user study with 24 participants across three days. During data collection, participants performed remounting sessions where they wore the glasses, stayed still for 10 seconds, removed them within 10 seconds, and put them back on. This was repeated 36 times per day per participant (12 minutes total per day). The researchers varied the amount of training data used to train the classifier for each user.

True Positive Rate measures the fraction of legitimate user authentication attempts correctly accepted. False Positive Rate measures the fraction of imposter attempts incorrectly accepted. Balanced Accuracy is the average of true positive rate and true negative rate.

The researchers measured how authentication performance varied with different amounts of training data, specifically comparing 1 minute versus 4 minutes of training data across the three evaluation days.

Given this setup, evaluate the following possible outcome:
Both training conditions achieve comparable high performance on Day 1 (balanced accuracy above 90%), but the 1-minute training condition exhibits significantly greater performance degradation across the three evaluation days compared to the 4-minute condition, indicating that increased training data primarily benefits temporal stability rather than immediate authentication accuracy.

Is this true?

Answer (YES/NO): YES